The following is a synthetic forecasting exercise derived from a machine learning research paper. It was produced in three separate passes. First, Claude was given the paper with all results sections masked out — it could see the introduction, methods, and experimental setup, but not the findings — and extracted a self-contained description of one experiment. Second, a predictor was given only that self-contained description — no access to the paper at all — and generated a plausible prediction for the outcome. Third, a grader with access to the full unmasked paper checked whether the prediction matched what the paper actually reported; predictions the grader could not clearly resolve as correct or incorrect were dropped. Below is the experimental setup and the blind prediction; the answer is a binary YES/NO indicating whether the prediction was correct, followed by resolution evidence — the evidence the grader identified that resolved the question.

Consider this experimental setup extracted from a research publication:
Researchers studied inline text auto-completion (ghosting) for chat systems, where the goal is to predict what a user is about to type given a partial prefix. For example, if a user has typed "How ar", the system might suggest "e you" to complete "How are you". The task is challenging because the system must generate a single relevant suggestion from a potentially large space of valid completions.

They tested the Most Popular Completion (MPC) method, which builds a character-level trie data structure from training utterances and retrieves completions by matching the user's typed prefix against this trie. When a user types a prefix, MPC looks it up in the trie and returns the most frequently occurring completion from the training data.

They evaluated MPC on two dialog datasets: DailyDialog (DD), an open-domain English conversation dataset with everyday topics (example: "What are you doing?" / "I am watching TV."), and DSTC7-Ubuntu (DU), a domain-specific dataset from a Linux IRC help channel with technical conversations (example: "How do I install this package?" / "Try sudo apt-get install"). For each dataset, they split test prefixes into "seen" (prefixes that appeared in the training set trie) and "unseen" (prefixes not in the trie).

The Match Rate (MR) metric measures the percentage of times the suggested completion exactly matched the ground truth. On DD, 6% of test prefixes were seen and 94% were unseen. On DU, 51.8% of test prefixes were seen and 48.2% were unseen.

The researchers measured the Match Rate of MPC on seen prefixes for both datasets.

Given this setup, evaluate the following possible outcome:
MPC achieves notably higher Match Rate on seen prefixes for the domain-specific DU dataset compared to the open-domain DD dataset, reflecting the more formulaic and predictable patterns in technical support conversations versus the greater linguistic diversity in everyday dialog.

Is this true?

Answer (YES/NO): YES